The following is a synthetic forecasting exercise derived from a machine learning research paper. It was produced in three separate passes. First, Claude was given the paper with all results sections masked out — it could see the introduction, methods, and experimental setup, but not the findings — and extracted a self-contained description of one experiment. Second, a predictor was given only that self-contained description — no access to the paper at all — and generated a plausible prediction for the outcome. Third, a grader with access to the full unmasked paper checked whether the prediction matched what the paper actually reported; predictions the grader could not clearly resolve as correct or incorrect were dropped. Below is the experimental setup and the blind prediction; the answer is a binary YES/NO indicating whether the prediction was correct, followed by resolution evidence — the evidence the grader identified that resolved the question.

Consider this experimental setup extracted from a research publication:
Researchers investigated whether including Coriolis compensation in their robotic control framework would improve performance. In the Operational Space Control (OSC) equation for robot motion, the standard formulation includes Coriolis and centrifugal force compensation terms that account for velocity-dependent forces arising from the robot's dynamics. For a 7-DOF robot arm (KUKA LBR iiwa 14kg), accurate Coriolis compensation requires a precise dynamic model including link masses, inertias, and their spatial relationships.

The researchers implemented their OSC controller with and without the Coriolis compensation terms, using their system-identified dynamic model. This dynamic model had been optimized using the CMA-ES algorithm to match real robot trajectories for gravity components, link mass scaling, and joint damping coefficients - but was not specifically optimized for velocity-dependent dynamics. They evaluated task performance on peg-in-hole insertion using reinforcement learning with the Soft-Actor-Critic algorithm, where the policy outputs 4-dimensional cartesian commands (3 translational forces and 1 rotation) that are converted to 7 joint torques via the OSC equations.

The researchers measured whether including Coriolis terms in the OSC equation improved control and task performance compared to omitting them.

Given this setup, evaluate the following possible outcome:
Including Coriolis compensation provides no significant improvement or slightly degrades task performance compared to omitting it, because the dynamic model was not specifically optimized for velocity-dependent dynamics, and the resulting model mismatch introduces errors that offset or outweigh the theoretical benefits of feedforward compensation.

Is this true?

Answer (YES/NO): YES